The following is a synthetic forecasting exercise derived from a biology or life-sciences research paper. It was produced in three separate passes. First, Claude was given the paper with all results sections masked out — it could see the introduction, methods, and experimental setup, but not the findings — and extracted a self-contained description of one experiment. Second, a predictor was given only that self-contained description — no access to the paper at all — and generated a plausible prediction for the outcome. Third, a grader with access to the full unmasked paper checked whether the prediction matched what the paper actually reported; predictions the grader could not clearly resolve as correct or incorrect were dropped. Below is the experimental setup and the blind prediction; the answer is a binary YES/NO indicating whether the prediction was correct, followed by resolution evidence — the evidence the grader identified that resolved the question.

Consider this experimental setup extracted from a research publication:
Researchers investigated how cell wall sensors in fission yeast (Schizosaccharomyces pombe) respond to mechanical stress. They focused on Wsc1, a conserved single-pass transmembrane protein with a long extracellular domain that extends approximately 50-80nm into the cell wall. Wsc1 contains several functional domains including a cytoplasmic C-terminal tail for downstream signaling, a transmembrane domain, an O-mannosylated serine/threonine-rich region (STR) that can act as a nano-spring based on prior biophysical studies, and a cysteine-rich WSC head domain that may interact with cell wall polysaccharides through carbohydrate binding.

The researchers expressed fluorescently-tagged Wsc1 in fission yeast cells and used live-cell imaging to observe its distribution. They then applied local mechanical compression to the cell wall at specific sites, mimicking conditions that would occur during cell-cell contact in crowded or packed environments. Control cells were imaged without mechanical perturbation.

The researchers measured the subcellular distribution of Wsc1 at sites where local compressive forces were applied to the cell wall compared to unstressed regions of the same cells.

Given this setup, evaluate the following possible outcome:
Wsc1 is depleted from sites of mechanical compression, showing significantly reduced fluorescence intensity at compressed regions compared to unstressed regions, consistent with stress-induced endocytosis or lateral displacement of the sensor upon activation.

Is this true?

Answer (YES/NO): NO